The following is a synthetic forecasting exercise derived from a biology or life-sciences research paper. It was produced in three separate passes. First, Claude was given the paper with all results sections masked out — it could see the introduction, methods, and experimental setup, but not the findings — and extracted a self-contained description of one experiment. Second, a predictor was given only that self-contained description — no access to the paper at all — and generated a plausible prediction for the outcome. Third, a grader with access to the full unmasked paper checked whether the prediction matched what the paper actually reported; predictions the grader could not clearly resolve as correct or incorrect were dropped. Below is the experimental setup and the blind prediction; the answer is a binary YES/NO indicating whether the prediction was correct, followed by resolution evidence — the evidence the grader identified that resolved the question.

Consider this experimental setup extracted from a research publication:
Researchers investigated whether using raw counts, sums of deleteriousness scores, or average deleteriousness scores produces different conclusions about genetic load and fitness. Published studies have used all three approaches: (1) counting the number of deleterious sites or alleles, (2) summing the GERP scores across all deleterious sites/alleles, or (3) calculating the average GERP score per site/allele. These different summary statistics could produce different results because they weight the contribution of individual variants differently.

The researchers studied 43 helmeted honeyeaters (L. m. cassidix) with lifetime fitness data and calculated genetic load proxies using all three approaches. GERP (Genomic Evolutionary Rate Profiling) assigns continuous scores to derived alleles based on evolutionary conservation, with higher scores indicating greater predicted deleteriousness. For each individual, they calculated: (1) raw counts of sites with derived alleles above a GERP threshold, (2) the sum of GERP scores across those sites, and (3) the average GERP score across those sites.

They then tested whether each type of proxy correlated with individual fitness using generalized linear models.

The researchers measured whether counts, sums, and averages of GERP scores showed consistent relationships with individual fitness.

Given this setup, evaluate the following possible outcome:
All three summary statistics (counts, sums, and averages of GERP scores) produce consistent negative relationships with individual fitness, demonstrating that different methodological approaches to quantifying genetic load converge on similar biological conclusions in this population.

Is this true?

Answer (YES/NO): NO